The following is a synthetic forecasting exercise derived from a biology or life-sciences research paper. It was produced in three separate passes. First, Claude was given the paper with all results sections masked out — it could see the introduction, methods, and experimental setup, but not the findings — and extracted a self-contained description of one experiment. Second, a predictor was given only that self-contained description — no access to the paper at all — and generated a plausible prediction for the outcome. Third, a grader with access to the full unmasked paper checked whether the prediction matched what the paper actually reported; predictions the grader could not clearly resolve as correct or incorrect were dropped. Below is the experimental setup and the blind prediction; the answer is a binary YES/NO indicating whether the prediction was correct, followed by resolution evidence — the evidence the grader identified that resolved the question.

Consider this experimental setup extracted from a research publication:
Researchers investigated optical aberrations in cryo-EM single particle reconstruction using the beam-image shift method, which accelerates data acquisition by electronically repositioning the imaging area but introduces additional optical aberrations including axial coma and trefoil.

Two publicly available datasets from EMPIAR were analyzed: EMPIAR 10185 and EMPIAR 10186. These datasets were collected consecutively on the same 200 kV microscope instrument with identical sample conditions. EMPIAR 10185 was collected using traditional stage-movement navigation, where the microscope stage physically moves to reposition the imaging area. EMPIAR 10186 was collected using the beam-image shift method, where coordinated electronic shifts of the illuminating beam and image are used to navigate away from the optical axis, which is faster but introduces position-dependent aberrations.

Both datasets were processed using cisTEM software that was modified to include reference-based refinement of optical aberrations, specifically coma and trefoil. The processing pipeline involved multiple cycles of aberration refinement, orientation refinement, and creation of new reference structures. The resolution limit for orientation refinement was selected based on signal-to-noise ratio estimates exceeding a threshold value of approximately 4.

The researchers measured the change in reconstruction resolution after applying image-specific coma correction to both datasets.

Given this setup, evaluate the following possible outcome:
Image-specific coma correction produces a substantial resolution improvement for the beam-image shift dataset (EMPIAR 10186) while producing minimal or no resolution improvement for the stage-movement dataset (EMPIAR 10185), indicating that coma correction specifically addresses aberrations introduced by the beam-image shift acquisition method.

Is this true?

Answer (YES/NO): NO